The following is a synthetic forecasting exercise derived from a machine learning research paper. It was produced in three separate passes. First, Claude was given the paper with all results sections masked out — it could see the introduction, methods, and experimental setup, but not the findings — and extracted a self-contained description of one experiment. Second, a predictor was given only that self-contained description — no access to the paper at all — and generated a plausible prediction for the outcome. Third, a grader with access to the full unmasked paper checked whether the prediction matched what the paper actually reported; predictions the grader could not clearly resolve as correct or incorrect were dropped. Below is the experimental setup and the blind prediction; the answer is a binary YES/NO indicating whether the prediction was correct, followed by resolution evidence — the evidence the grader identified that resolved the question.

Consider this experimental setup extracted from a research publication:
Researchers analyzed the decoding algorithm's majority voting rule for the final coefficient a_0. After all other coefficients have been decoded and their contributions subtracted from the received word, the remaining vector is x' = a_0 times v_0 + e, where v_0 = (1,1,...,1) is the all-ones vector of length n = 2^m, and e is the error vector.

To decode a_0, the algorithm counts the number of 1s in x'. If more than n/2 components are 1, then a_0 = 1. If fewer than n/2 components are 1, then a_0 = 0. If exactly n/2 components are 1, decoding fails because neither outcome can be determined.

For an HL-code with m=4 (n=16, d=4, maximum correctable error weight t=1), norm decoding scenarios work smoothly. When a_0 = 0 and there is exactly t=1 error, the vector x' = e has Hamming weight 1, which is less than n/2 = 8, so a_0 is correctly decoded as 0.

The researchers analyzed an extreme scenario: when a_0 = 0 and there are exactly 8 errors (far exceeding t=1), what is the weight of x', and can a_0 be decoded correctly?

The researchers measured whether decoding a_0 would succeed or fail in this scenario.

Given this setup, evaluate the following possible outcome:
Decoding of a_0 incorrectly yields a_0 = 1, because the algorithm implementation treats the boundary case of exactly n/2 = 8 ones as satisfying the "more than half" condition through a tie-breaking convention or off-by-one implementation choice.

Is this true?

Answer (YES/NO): NO